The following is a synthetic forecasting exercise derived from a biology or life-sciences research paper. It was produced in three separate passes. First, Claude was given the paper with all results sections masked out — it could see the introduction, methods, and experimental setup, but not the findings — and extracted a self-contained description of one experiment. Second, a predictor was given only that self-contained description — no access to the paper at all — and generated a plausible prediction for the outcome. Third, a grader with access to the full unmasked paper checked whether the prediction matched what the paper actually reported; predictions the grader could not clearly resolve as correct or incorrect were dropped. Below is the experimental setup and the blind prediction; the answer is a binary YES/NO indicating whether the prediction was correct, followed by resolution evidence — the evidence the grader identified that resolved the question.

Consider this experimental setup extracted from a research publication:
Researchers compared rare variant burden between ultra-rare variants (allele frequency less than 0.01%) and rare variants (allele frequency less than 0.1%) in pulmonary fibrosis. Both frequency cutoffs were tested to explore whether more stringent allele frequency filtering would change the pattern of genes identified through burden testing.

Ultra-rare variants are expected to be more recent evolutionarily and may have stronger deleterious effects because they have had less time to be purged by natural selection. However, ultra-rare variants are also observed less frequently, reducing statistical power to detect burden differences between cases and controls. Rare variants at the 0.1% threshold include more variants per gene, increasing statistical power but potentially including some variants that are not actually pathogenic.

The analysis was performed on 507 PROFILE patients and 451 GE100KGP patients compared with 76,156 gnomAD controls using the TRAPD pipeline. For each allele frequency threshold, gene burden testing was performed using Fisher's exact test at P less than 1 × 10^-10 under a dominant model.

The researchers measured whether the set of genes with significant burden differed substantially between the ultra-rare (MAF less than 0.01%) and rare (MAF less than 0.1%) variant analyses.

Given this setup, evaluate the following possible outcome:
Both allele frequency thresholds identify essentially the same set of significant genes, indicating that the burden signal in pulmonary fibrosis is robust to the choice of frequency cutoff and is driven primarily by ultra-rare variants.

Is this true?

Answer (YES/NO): YES